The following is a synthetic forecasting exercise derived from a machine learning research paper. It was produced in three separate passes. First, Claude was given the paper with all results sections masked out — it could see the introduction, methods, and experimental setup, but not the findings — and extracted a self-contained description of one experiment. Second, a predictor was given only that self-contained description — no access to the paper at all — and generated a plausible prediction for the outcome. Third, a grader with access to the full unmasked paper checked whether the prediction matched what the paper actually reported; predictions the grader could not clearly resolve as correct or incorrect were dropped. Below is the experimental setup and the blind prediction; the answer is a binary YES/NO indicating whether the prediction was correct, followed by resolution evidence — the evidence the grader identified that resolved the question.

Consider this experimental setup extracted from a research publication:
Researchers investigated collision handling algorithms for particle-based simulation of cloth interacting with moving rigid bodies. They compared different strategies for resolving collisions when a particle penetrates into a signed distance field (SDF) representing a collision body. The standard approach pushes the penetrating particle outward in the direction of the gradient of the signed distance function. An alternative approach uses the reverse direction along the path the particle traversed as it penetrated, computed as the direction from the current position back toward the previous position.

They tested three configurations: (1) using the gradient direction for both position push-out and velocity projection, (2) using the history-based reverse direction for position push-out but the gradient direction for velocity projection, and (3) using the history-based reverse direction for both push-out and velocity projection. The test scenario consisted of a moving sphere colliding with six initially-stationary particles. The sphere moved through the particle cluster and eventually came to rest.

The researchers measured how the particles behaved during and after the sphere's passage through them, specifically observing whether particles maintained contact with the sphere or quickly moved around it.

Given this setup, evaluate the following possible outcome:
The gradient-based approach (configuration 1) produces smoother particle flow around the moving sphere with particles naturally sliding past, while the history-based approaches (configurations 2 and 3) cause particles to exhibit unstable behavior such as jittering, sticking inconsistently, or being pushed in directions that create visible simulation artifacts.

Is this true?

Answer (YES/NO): NO